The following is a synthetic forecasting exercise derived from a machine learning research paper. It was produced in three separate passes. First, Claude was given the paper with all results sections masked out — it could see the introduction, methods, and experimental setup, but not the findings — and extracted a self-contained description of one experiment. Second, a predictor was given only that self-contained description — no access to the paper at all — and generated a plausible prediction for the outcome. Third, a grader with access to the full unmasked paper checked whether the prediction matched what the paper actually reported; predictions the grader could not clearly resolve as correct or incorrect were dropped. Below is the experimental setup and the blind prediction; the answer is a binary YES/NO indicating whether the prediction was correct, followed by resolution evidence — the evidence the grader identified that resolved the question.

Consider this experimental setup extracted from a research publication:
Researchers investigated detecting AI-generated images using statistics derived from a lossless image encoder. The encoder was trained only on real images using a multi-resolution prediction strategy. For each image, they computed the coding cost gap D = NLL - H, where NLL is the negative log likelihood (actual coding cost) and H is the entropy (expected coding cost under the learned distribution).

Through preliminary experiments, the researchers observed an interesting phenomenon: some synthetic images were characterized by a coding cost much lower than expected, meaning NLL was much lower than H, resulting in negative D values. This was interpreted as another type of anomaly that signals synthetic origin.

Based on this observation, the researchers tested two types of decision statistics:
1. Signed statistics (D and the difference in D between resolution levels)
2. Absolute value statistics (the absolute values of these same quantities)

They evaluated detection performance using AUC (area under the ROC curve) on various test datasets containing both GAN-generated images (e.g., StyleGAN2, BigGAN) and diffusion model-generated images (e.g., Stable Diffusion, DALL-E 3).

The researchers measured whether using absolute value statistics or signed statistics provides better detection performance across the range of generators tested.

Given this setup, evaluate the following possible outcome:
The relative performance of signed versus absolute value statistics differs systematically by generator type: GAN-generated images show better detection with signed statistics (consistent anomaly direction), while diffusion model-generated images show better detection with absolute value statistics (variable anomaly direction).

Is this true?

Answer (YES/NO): NO